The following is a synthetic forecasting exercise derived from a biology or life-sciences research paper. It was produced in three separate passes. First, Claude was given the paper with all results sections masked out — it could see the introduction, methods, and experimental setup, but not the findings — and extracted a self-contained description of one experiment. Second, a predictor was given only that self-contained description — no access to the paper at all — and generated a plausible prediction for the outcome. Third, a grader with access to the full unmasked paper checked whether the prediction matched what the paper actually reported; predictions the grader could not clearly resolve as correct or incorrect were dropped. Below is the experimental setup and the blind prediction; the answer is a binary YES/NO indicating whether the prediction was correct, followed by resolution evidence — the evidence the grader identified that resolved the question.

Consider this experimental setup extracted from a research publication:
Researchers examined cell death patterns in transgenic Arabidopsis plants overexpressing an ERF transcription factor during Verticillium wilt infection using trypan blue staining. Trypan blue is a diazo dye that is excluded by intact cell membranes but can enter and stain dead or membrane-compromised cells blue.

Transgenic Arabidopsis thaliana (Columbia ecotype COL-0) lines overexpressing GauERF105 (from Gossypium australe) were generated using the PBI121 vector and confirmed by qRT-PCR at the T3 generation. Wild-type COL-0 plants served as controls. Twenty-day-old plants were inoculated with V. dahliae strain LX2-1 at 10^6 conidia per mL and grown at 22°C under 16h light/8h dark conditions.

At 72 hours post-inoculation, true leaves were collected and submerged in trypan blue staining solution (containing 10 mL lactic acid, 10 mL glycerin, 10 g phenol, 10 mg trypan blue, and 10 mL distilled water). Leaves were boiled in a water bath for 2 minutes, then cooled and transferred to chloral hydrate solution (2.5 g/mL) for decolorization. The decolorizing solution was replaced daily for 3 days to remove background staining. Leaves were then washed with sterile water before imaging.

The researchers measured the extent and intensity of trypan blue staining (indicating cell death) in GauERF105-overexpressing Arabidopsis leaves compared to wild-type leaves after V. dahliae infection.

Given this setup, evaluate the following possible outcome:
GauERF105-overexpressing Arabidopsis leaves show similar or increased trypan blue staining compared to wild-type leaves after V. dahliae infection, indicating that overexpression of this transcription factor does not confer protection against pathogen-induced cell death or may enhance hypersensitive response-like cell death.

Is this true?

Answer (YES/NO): NO